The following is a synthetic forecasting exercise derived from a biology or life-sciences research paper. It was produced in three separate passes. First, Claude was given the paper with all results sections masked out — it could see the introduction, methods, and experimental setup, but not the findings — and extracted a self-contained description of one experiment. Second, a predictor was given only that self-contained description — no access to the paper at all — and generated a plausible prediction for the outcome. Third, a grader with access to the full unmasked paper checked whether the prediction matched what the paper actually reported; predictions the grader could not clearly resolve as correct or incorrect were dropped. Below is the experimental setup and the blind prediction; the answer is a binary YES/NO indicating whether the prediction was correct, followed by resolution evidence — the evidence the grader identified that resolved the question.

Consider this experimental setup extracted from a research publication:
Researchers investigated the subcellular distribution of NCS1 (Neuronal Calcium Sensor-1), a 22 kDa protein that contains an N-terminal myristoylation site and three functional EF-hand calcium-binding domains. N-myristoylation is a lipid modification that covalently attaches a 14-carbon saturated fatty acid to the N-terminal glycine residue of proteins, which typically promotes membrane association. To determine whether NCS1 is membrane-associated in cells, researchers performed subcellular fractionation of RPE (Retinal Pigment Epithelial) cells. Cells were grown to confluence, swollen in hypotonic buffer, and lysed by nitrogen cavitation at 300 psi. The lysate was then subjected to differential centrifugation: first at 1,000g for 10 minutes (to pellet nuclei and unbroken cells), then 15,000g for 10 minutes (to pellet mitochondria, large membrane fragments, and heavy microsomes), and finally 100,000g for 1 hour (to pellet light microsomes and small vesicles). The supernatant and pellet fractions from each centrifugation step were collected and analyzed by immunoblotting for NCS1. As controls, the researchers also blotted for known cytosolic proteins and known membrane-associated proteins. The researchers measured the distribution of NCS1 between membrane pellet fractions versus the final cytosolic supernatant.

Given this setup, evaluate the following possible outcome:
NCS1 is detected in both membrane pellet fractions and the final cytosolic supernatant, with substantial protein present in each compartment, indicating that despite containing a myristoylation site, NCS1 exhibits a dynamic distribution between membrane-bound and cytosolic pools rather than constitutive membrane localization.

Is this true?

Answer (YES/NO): YES